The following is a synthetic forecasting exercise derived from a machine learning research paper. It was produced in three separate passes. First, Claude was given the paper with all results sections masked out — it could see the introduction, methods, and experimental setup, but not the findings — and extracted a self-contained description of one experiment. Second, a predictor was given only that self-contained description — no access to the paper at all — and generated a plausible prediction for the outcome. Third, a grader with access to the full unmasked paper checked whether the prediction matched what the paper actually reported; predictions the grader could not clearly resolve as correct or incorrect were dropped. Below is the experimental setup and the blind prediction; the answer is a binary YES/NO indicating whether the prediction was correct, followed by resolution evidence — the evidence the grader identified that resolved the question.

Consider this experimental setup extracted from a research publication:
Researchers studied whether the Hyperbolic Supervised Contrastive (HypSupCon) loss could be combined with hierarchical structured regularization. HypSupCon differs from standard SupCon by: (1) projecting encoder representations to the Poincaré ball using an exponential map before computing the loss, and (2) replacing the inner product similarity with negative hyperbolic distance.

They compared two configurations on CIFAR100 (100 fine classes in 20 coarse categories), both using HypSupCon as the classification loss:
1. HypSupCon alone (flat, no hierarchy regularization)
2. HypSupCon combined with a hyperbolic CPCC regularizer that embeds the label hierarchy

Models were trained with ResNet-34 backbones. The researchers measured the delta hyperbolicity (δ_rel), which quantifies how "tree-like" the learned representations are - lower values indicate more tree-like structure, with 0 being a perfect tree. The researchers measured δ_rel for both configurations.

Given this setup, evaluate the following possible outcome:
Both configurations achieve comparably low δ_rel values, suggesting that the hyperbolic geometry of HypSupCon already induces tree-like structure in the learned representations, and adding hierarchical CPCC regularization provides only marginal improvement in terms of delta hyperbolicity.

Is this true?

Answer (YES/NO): NO